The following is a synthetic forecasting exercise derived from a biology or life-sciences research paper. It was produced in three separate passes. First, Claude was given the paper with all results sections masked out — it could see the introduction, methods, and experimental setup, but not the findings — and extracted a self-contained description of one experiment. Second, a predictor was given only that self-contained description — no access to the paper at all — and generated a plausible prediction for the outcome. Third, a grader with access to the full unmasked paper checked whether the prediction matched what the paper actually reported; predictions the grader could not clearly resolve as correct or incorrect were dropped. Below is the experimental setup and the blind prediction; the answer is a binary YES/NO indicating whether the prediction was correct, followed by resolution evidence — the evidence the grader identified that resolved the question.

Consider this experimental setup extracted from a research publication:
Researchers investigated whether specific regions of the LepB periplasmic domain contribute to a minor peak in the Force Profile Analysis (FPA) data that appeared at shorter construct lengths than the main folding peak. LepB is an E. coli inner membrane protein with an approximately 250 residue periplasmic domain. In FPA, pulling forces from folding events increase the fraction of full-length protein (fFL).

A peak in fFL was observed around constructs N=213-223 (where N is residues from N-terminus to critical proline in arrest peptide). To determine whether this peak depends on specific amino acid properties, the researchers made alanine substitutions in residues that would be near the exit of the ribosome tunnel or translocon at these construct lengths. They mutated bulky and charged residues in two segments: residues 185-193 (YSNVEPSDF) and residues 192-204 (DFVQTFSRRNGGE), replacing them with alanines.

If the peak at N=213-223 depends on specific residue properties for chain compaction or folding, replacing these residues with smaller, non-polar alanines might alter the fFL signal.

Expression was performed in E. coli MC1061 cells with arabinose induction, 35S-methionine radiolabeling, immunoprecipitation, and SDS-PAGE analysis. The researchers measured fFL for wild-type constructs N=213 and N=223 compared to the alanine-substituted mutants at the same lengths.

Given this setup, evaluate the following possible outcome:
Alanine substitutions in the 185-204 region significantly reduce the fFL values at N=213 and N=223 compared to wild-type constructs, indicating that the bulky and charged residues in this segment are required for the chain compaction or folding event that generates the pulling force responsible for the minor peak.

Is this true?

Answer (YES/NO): NO